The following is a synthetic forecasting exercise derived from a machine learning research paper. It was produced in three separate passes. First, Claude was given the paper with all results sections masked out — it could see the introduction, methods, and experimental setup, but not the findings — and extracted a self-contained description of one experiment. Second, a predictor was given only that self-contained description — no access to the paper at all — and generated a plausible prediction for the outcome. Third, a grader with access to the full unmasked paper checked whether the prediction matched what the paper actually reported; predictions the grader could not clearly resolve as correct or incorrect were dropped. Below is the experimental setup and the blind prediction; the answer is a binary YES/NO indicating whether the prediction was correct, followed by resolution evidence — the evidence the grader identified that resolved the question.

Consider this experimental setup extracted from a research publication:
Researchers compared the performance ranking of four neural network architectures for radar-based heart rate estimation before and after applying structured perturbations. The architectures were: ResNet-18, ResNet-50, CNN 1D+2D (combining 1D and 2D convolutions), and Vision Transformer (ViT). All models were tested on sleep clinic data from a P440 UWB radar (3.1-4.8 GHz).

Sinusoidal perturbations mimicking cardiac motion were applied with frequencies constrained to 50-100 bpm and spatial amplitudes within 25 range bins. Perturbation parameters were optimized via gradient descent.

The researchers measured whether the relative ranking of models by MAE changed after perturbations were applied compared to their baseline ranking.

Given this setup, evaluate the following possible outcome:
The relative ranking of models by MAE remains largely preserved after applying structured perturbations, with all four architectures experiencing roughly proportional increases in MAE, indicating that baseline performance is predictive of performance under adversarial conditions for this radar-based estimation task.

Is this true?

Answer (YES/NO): NO